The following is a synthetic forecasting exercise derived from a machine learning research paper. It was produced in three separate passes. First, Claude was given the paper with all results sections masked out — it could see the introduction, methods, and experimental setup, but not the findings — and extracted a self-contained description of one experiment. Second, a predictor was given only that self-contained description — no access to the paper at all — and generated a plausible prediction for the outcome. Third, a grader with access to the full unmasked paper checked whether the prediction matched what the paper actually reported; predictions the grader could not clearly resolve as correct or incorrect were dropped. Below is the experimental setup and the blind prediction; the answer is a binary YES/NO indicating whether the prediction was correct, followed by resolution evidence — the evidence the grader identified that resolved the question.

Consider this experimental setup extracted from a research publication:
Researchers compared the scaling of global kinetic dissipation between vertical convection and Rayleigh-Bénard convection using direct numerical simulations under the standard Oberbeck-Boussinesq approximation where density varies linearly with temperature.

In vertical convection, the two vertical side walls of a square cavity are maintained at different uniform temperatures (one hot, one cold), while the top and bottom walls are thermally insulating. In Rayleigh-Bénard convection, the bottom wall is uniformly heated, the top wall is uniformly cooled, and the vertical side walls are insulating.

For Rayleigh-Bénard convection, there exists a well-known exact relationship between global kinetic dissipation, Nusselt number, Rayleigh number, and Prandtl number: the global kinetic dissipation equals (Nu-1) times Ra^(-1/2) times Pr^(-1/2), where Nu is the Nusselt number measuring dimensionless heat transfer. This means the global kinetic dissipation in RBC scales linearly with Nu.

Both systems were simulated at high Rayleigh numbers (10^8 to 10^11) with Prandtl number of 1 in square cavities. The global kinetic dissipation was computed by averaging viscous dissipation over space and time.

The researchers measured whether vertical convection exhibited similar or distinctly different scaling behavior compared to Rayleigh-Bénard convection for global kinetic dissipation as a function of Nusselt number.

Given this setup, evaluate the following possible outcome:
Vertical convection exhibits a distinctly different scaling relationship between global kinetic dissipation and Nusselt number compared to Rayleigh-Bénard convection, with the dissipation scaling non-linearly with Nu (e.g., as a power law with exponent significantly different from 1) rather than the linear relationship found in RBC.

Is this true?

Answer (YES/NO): NO